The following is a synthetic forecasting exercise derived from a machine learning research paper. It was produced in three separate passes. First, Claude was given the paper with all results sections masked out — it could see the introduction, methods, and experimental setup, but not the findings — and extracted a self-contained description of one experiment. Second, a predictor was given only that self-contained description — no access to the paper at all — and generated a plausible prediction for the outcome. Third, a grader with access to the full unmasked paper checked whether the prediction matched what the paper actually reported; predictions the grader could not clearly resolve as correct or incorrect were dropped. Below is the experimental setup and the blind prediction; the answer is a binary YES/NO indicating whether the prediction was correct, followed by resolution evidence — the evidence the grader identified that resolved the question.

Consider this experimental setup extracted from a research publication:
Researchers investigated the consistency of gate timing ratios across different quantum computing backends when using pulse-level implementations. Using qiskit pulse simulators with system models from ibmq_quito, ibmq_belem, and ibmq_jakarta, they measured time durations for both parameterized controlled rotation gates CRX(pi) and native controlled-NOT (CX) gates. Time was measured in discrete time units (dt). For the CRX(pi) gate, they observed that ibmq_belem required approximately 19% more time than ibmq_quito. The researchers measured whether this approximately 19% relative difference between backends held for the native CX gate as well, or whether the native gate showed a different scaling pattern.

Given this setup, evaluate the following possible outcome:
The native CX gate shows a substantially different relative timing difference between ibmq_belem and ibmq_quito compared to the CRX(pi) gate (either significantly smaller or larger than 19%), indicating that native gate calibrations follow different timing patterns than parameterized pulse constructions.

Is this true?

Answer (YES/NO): YES